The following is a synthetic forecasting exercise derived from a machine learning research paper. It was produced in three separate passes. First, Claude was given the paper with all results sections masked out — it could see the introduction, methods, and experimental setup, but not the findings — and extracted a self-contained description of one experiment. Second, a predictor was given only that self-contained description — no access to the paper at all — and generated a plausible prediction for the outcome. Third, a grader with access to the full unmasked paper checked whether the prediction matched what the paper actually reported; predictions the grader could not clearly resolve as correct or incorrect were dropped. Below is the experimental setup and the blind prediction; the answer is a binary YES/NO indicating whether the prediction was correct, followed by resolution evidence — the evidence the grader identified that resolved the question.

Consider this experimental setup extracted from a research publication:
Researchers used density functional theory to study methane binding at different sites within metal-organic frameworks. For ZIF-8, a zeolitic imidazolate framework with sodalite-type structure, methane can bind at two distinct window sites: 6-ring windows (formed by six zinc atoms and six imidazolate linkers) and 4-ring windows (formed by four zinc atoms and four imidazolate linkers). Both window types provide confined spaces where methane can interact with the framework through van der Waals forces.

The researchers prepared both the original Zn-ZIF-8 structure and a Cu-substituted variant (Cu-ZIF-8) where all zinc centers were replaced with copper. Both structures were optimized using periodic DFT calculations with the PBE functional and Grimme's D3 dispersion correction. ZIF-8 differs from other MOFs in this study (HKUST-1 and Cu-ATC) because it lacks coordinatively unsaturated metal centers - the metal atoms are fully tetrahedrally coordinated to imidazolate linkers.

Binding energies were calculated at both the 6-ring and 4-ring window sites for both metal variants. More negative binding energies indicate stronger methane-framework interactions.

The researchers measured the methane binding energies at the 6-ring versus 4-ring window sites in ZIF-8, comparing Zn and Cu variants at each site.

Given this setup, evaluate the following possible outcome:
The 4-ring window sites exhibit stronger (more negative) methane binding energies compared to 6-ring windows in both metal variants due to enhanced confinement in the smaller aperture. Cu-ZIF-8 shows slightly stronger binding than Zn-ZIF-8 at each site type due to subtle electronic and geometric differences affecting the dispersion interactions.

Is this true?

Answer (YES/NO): NO